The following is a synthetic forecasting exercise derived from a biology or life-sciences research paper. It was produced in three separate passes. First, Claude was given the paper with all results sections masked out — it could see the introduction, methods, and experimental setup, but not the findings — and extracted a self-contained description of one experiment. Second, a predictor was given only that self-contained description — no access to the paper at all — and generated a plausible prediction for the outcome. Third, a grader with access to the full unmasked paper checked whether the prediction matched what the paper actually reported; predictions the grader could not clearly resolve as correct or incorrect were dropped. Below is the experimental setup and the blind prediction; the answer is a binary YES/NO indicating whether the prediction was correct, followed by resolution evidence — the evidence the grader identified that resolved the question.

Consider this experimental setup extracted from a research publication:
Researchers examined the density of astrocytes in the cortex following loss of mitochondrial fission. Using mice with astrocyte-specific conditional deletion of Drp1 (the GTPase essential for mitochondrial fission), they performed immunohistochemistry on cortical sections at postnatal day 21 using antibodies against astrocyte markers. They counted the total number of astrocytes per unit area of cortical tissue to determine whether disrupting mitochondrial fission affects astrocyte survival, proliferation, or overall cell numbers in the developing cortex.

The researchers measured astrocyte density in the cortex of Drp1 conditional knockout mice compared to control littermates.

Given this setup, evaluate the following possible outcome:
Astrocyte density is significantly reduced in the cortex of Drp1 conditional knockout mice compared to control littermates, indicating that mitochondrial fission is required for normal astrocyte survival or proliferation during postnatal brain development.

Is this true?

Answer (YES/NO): YES